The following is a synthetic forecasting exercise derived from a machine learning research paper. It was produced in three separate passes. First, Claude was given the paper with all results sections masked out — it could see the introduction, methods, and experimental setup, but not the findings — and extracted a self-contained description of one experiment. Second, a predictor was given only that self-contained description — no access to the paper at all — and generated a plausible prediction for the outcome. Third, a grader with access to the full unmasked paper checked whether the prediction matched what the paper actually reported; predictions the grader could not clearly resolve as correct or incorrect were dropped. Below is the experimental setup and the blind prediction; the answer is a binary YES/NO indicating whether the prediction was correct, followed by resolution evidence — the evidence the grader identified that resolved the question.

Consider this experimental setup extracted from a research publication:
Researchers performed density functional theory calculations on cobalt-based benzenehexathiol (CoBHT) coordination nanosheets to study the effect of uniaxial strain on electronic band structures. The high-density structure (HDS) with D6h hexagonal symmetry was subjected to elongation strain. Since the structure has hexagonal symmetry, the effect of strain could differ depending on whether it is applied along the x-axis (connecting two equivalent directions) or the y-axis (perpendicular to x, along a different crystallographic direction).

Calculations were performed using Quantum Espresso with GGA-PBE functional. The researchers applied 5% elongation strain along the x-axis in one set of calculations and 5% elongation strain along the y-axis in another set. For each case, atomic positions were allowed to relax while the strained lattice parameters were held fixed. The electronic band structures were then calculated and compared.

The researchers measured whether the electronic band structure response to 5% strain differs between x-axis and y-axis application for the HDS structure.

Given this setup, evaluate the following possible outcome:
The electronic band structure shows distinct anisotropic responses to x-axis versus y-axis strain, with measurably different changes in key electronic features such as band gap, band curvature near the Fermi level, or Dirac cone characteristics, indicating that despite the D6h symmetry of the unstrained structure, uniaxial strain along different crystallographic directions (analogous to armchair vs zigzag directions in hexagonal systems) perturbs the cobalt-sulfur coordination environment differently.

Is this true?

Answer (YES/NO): YES